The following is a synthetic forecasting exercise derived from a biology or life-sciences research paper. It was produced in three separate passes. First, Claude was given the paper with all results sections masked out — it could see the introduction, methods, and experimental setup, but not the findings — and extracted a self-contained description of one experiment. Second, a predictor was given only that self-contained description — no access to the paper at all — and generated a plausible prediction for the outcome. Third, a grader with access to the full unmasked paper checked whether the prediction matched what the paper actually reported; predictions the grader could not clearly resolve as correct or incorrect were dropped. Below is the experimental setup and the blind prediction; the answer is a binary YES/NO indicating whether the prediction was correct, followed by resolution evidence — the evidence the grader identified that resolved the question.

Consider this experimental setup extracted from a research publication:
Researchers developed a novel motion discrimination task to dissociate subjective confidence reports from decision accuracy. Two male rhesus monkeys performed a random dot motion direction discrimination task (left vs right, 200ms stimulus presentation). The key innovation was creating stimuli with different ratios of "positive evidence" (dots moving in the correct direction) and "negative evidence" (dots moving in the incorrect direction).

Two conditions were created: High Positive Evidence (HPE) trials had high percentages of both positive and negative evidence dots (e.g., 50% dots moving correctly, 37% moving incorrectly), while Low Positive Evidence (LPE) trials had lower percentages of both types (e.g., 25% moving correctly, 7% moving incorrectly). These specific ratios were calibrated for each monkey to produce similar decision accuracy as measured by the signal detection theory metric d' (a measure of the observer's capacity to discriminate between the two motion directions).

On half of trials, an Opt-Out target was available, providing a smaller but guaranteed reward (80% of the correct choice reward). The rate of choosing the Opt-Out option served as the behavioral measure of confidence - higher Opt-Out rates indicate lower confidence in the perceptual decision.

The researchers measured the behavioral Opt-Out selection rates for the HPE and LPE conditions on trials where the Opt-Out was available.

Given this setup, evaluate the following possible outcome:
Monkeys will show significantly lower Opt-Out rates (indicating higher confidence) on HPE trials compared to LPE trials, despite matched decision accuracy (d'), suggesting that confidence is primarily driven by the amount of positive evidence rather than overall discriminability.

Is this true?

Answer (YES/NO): YES